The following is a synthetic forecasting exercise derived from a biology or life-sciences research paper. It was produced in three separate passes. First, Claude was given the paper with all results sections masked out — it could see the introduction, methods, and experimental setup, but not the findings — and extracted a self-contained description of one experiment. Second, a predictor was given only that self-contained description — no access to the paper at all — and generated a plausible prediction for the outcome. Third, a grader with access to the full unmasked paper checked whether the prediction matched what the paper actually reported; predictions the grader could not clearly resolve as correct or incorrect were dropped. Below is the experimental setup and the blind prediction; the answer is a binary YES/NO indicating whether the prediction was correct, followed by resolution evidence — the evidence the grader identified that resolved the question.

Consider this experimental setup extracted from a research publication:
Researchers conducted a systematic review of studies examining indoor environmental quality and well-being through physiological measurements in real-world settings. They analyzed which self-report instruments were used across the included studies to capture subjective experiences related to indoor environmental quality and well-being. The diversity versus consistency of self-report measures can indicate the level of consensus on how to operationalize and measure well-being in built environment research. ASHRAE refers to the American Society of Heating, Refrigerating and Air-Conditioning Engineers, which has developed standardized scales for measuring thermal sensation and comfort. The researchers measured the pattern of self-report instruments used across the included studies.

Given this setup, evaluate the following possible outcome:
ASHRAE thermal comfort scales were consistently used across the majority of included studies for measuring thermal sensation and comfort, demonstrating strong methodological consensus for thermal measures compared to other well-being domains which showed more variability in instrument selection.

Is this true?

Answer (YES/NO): NO